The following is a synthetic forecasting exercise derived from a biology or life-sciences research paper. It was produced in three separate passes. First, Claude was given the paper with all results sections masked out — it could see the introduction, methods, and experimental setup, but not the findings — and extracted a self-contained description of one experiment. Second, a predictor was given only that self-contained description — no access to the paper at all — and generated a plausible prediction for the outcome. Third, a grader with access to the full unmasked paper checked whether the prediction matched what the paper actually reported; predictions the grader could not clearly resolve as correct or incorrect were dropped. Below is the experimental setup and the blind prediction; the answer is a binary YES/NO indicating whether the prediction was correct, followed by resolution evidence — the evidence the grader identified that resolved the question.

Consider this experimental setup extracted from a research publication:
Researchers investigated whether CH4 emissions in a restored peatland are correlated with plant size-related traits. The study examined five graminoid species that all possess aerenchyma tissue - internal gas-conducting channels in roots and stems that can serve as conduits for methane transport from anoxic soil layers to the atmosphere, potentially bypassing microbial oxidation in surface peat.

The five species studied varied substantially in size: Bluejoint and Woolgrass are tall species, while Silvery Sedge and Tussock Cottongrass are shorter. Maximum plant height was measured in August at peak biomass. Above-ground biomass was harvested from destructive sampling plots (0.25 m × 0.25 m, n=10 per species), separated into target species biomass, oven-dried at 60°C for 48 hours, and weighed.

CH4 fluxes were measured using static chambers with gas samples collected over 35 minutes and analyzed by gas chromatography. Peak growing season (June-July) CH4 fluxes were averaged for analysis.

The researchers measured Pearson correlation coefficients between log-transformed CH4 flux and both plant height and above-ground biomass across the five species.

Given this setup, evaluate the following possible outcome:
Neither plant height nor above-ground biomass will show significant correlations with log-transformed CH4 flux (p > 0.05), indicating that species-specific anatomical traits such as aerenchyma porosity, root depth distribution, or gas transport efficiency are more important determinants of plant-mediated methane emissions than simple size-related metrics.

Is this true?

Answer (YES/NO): NO